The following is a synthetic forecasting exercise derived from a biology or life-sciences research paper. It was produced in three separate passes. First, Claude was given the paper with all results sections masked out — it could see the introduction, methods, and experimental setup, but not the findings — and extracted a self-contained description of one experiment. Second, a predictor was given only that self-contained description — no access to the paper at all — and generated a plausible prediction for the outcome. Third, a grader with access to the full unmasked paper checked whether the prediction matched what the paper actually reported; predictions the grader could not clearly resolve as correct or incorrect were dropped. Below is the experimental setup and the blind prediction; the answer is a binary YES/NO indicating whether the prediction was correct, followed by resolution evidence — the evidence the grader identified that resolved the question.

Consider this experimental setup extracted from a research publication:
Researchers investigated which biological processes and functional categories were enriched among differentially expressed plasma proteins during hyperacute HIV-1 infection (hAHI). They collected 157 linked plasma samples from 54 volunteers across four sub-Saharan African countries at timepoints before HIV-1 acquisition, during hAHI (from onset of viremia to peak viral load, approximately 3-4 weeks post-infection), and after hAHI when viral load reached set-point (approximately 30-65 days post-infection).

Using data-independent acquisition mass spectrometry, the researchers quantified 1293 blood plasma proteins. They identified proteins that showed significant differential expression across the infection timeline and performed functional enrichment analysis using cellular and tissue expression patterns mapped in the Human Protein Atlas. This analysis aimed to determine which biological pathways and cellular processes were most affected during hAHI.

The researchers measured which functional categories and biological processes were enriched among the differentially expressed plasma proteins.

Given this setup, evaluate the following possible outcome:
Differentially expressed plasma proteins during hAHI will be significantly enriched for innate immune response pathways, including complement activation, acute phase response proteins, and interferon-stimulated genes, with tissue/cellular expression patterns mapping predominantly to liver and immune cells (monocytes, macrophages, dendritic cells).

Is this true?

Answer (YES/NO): NO